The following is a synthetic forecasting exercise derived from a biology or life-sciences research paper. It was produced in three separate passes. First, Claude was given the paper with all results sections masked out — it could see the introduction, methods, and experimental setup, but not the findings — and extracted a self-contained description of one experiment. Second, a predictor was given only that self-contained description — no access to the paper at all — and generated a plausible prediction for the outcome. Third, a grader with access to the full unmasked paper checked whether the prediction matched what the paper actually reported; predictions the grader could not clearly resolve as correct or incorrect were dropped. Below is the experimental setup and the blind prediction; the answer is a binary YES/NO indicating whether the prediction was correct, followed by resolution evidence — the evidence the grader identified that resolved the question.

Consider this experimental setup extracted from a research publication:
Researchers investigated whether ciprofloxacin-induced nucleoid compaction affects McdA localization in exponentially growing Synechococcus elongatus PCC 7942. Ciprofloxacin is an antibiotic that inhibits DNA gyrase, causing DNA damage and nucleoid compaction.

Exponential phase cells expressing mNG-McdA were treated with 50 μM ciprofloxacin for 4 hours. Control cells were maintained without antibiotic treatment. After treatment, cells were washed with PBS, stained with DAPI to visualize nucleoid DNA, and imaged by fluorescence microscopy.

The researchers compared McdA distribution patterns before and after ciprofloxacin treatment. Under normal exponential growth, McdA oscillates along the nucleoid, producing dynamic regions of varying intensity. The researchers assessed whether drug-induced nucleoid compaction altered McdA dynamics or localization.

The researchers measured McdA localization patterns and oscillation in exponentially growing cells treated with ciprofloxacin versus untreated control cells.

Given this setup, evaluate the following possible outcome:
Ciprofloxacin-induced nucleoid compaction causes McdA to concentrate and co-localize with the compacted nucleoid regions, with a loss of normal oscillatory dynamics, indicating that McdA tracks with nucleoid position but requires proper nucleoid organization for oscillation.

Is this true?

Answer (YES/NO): NO